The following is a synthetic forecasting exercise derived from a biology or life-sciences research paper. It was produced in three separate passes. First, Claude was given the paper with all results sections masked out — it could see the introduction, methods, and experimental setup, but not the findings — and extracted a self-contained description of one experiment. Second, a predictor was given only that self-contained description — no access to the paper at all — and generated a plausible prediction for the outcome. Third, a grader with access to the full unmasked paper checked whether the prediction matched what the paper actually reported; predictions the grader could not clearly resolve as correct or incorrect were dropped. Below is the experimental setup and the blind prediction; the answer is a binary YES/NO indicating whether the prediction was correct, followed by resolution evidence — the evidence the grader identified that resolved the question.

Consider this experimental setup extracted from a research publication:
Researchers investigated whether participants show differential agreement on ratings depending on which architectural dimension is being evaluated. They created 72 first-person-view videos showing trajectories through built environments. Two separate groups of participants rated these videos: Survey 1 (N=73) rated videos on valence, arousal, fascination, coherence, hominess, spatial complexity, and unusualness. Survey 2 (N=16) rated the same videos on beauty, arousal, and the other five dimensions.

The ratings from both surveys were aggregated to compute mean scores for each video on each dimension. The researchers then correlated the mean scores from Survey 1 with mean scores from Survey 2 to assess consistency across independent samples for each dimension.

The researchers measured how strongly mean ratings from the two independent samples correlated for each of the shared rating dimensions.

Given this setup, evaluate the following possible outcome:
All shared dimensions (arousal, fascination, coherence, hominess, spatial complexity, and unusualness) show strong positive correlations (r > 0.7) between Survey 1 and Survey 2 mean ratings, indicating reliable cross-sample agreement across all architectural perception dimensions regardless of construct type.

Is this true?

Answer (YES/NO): NO